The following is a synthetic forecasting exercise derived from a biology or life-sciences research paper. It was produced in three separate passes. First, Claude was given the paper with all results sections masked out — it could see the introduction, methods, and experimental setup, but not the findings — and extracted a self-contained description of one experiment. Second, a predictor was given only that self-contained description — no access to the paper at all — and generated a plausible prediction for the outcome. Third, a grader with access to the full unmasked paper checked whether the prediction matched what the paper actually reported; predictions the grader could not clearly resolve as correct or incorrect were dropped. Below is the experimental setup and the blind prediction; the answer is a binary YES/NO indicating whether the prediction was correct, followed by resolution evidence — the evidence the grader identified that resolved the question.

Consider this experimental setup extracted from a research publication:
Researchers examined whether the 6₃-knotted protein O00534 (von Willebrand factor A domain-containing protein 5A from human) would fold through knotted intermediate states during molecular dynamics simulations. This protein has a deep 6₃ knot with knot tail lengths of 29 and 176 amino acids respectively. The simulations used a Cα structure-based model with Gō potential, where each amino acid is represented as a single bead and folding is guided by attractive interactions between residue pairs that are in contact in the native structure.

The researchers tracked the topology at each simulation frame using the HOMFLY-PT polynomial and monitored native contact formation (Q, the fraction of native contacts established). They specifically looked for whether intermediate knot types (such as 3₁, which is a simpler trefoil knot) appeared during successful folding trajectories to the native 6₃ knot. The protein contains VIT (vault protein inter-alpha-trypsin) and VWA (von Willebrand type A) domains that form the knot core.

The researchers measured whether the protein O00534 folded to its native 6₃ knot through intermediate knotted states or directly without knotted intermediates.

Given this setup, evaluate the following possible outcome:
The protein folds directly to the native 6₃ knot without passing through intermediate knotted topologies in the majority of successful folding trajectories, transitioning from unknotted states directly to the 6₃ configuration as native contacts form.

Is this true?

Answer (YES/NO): YES